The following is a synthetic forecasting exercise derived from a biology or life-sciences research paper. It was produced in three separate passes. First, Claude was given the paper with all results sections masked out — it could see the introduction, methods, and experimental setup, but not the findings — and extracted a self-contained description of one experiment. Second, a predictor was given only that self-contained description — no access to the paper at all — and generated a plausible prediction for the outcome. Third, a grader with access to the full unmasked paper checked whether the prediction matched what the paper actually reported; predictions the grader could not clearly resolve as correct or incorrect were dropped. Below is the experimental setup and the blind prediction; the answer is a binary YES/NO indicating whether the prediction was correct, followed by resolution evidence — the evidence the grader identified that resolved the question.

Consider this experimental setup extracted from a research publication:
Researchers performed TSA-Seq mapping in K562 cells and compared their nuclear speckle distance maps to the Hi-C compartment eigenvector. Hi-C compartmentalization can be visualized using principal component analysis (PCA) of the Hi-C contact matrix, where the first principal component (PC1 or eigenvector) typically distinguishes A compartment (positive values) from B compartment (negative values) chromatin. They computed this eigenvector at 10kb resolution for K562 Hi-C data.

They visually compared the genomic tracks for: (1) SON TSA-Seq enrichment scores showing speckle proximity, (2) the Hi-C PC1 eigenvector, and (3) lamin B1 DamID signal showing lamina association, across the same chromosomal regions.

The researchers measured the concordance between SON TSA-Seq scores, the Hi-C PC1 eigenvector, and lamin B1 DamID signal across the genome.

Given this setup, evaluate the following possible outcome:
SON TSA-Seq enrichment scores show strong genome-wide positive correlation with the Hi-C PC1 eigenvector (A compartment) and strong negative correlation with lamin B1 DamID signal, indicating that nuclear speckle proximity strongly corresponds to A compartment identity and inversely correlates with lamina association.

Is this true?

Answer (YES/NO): NO